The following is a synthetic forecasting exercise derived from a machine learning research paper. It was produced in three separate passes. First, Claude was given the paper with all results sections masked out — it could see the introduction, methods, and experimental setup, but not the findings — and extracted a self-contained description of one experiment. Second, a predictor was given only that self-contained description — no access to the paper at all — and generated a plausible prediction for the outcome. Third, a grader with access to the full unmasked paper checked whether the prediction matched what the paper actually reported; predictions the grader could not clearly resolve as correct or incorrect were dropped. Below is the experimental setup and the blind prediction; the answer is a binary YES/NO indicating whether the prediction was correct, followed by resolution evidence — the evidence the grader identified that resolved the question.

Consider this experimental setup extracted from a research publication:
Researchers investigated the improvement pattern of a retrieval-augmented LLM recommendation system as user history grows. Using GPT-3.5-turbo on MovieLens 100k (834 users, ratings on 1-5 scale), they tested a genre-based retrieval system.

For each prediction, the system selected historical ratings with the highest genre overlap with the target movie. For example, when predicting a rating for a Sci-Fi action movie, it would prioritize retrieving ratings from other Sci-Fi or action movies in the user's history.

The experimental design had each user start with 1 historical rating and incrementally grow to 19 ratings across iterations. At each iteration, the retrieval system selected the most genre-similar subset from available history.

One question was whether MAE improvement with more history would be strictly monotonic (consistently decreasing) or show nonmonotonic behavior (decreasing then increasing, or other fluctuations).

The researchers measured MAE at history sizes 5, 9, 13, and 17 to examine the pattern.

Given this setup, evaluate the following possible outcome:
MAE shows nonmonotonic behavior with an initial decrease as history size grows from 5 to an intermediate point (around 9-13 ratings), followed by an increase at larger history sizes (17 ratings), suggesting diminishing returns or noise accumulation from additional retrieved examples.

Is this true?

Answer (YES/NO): NO